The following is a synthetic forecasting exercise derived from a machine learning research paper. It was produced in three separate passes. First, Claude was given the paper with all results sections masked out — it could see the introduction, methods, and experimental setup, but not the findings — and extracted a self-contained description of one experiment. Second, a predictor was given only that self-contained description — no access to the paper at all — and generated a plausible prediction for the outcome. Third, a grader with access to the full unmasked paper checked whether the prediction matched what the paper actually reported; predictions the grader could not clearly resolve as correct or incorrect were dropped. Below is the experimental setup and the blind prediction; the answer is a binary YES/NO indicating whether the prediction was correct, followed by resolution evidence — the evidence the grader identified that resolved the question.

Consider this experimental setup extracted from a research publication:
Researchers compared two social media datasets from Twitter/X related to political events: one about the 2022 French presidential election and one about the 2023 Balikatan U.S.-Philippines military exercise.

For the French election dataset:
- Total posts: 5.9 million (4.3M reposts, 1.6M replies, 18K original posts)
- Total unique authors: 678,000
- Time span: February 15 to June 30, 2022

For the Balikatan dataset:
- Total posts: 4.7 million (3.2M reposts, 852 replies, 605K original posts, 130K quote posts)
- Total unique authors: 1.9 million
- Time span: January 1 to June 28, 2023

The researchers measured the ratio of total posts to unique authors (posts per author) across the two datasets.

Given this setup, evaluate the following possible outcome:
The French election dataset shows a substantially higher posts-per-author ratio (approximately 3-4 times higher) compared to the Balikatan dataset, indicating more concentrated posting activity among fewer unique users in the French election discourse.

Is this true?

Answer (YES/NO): YES